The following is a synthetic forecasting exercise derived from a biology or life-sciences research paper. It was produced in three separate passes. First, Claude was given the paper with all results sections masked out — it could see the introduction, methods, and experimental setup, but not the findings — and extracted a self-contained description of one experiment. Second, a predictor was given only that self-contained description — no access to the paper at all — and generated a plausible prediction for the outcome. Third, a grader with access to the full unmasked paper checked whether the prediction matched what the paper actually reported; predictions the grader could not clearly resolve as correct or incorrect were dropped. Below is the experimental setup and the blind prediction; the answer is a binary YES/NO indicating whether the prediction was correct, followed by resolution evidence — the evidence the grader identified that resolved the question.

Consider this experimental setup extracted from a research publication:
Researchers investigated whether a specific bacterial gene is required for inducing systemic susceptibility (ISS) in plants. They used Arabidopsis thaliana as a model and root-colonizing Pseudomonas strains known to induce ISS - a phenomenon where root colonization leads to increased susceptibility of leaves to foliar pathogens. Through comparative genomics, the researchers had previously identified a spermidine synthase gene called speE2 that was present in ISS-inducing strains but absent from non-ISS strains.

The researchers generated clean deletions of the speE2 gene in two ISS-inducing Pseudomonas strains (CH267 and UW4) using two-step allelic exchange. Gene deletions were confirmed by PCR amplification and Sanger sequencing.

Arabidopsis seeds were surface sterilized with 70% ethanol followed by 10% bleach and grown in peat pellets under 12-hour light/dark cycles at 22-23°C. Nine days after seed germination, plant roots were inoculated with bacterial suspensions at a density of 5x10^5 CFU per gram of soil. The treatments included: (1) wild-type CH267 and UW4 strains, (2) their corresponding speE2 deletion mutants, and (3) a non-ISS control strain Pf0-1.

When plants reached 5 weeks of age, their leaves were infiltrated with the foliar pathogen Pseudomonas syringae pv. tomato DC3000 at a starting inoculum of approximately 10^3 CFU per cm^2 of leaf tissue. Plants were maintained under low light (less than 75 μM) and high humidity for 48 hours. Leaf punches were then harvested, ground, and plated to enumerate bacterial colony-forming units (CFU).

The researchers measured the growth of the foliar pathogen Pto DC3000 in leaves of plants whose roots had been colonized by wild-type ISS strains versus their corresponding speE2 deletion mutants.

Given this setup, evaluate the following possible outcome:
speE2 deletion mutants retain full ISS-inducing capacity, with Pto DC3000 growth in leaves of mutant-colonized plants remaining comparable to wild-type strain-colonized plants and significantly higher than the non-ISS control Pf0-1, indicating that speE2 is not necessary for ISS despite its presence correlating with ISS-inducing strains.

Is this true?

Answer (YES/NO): NO